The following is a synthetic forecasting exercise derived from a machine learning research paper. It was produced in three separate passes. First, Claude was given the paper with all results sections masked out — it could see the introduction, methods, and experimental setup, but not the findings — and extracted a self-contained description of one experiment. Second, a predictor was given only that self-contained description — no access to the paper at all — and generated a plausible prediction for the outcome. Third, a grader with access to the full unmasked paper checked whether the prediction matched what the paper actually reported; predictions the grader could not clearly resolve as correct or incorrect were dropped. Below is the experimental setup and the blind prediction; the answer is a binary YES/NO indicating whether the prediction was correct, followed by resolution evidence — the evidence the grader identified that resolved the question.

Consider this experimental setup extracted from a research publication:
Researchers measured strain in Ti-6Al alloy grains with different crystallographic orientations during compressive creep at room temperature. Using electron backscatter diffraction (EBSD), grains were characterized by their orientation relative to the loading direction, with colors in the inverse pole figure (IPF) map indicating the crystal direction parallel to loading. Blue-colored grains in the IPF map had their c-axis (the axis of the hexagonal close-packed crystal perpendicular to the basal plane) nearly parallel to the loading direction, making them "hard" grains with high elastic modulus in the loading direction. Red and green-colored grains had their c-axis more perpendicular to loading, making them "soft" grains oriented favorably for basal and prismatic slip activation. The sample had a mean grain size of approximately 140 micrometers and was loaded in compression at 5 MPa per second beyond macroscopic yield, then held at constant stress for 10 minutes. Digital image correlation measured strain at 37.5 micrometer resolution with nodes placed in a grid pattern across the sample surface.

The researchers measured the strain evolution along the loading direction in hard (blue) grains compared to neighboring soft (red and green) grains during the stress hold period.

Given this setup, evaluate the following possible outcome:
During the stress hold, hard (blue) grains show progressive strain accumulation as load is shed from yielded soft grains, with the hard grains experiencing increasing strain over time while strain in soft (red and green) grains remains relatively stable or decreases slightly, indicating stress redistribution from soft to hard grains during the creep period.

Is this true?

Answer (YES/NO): NO